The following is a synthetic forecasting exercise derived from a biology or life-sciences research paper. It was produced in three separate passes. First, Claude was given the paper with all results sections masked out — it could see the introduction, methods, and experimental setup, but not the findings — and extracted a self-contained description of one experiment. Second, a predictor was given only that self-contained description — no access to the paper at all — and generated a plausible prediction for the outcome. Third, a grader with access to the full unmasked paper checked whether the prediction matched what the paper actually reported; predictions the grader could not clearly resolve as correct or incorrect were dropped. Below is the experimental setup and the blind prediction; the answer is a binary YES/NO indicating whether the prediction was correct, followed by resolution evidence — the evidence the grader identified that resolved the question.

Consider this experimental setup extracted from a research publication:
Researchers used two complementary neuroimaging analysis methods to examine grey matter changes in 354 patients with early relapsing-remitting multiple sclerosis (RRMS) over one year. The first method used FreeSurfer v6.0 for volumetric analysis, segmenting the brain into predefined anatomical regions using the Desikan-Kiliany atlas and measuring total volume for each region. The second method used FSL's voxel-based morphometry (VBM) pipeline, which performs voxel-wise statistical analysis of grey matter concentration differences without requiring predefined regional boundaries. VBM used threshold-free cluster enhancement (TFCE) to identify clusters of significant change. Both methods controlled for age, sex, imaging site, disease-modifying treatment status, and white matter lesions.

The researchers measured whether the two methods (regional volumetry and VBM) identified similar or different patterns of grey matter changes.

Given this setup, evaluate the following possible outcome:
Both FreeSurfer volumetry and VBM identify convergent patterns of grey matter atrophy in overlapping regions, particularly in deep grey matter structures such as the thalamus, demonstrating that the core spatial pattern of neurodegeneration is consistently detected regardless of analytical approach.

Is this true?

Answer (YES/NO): YES